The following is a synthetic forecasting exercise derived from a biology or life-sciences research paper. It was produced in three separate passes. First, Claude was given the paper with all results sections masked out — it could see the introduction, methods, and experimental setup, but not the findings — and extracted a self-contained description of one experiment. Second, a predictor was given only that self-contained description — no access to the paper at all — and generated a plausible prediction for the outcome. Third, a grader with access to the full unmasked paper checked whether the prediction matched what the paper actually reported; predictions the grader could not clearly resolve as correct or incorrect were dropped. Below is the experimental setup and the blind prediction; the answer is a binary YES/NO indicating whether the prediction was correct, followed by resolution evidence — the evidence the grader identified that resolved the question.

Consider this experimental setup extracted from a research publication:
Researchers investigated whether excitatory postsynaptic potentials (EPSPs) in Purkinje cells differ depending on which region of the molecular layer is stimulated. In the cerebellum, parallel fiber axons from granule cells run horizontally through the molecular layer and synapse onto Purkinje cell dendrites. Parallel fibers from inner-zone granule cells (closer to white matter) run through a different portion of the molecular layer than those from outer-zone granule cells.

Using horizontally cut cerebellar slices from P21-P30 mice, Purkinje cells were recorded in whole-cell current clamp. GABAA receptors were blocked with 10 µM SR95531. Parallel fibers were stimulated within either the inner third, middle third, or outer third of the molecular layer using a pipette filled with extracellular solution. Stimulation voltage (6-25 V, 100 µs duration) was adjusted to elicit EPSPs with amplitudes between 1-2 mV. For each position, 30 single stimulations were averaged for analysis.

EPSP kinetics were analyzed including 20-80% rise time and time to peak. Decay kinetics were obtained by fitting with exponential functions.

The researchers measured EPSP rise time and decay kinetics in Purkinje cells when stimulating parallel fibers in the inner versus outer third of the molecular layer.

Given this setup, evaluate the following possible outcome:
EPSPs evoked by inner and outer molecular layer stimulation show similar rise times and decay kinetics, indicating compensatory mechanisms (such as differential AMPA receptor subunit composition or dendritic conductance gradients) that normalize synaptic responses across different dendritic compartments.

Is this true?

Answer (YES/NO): NO